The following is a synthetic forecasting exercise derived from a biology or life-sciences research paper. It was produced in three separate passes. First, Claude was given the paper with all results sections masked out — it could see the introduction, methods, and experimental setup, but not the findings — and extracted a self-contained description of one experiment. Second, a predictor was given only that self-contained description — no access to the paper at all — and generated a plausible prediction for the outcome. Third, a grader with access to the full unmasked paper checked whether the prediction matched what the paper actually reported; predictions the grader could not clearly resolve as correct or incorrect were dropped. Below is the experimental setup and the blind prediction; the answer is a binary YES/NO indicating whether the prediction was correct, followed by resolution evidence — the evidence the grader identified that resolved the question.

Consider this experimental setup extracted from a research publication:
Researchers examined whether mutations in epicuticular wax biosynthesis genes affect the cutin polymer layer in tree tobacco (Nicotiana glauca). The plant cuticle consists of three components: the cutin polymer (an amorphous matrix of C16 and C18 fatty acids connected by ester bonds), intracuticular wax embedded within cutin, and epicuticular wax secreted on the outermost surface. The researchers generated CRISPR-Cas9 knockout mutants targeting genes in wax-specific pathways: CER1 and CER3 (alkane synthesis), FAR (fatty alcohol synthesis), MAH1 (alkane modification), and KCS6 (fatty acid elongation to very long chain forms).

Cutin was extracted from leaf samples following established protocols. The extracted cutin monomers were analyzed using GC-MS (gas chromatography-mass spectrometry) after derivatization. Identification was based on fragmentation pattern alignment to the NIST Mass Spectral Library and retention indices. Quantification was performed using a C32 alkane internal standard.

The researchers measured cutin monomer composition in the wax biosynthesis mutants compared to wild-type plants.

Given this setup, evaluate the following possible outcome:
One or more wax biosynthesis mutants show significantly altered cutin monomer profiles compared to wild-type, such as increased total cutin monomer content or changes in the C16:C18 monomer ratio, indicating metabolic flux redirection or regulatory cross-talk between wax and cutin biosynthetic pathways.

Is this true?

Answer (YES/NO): YES